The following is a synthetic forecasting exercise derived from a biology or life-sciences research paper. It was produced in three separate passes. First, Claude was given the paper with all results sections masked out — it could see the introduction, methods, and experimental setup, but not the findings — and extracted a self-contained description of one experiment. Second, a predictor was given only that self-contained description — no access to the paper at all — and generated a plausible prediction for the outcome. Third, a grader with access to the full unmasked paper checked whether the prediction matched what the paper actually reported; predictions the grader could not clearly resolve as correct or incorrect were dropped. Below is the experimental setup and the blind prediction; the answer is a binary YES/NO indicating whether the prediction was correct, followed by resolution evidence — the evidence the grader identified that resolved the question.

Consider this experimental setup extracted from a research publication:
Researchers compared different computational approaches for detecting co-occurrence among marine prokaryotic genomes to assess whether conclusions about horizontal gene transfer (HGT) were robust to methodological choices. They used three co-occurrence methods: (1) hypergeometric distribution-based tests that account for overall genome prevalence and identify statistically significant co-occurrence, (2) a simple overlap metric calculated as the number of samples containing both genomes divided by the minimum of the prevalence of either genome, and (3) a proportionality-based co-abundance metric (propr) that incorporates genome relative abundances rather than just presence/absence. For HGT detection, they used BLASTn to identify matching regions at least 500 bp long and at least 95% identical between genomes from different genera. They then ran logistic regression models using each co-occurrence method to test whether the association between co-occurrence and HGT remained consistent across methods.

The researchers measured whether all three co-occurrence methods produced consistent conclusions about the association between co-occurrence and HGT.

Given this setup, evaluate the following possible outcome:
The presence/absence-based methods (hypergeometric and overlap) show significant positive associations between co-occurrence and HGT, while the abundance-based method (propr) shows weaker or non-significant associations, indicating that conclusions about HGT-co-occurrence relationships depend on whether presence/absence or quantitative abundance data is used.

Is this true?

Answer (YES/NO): NO